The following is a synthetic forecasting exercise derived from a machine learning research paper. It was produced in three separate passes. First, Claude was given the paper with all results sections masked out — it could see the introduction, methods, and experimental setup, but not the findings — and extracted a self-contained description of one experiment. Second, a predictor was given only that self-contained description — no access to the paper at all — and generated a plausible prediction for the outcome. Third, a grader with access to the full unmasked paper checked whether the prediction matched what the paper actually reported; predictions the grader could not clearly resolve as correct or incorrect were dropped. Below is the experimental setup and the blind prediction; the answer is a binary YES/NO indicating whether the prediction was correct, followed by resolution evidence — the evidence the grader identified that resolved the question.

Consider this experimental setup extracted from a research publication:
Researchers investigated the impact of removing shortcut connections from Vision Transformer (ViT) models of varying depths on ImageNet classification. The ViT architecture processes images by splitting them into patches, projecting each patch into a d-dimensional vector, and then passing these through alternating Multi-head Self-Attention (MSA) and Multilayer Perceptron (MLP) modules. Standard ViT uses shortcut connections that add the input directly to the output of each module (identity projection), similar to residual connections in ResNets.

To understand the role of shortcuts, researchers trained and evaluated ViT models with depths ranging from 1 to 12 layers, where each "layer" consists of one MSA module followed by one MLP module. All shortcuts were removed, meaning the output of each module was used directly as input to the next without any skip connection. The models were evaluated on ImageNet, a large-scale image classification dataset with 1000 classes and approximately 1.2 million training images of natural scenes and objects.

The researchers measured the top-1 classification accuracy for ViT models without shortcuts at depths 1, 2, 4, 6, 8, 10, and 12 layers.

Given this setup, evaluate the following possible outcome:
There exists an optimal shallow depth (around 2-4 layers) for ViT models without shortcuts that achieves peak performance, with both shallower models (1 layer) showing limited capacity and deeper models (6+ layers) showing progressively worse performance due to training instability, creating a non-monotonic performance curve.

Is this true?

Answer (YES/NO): NO